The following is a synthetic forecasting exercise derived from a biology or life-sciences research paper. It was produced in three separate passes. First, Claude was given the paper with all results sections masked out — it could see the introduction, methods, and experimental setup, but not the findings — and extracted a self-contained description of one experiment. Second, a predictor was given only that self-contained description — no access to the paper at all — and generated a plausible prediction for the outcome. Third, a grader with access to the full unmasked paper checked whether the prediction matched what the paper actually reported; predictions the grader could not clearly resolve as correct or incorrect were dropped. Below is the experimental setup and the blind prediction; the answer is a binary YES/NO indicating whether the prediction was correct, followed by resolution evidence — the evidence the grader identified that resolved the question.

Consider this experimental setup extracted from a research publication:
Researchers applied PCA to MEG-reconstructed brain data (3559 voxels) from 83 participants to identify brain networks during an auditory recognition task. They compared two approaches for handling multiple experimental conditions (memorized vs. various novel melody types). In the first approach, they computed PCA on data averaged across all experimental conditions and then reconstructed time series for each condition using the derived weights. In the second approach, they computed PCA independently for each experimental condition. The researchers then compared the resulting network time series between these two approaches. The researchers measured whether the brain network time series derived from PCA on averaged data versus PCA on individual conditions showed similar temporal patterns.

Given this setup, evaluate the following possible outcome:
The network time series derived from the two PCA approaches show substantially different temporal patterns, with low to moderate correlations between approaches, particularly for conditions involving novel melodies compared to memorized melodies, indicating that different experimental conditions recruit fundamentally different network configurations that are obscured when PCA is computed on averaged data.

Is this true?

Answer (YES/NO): NO